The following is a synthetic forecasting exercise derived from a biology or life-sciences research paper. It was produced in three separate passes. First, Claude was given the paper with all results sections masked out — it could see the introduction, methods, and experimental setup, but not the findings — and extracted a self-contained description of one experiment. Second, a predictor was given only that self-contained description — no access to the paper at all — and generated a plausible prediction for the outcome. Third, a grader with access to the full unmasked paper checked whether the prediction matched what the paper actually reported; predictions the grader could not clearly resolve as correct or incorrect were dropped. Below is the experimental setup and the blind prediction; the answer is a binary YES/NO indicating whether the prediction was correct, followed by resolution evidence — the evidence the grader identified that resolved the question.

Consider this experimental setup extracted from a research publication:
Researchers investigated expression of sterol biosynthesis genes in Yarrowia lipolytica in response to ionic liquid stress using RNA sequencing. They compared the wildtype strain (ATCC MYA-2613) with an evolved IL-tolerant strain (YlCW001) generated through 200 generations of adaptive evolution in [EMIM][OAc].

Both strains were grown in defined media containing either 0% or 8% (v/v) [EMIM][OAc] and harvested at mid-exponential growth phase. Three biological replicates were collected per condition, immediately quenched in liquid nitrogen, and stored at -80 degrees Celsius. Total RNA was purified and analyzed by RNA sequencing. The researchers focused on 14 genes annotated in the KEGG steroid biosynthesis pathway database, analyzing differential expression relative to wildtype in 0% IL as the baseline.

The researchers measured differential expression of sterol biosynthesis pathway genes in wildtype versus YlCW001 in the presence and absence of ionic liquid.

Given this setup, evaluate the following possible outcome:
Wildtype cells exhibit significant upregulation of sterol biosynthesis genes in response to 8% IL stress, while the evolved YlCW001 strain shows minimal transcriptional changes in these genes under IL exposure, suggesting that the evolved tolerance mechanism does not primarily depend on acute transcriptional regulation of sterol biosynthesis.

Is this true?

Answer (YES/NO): NO